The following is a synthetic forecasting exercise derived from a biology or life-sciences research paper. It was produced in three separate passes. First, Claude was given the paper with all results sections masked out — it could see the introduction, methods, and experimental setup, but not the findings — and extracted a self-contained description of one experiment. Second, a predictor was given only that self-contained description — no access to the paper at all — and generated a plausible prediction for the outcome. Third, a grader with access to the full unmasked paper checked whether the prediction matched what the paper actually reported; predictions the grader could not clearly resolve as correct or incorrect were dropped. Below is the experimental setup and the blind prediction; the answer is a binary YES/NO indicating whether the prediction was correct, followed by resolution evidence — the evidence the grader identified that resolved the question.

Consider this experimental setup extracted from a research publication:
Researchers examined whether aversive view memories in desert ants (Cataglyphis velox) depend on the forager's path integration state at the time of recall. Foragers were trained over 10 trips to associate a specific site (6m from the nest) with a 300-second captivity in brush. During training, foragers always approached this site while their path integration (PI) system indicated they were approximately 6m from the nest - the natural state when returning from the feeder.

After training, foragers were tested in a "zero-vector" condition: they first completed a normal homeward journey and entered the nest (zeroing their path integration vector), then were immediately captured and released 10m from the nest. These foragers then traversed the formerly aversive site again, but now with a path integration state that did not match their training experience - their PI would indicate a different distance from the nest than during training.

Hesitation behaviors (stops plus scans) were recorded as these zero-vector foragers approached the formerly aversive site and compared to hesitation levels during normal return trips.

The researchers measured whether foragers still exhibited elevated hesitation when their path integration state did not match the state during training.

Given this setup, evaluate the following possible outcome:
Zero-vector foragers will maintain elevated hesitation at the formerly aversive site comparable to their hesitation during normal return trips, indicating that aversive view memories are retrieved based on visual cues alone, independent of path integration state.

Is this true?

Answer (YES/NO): YES